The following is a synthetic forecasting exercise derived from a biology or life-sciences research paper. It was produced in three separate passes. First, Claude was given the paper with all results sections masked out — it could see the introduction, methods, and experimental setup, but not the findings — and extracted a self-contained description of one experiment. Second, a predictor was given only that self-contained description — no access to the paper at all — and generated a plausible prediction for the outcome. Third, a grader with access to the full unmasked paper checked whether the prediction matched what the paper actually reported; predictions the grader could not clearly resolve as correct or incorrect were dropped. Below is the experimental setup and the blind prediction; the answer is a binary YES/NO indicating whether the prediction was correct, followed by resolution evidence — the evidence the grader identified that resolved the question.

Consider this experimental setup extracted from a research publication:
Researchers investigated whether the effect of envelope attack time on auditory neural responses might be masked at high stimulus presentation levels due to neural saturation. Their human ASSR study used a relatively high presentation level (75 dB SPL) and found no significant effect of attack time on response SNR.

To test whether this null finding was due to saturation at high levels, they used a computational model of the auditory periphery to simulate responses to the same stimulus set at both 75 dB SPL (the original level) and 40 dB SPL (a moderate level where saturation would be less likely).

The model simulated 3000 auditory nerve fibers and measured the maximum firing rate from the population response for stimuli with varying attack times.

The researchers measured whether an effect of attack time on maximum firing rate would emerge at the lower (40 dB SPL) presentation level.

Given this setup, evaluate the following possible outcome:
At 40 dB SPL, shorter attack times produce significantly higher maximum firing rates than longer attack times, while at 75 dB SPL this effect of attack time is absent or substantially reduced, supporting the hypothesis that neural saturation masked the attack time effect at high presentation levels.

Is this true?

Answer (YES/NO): NO